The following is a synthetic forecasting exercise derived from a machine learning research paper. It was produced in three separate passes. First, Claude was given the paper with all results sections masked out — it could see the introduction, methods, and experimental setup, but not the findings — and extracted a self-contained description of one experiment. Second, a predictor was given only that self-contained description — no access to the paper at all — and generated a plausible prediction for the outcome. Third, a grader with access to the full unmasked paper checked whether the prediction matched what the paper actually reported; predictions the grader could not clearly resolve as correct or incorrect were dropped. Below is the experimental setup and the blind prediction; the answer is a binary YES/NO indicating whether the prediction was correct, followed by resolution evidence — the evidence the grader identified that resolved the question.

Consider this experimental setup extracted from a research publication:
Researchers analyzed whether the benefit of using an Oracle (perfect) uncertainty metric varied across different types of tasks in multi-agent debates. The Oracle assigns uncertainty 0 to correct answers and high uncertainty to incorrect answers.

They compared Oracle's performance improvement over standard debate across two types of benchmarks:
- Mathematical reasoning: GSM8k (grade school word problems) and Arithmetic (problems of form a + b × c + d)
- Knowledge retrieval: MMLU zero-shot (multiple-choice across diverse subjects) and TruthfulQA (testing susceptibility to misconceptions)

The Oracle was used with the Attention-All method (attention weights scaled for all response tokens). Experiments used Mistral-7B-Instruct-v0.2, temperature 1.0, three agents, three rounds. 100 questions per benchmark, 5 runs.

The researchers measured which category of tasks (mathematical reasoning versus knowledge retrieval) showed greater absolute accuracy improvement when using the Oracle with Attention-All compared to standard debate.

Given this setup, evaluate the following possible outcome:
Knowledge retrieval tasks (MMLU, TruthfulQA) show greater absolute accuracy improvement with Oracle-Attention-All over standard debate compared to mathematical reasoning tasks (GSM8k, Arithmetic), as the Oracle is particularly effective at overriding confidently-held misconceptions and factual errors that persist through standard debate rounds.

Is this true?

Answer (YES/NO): NO